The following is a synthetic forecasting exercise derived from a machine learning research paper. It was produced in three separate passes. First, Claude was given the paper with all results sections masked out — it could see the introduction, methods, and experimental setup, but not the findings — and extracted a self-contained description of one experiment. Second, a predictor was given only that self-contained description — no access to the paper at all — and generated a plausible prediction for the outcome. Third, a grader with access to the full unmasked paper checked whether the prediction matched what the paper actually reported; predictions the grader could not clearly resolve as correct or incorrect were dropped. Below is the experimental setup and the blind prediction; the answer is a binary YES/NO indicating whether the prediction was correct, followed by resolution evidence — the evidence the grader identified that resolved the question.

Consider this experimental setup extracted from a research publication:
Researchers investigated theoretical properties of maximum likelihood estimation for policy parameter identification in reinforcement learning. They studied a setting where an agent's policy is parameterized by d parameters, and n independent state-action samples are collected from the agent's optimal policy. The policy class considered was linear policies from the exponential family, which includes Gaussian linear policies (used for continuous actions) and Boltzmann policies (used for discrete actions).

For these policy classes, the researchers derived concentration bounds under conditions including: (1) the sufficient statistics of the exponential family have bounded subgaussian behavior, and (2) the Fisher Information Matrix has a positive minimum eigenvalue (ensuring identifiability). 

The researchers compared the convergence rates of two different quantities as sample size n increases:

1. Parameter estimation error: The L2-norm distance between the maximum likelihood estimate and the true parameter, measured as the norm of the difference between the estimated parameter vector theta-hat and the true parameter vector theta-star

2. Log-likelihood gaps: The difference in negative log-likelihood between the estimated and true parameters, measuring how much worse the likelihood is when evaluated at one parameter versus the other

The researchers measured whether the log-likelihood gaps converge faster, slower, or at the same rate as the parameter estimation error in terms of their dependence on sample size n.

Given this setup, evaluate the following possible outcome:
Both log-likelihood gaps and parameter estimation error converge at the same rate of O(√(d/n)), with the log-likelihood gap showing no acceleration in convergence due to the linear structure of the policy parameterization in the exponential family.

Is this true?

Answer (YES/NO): NO